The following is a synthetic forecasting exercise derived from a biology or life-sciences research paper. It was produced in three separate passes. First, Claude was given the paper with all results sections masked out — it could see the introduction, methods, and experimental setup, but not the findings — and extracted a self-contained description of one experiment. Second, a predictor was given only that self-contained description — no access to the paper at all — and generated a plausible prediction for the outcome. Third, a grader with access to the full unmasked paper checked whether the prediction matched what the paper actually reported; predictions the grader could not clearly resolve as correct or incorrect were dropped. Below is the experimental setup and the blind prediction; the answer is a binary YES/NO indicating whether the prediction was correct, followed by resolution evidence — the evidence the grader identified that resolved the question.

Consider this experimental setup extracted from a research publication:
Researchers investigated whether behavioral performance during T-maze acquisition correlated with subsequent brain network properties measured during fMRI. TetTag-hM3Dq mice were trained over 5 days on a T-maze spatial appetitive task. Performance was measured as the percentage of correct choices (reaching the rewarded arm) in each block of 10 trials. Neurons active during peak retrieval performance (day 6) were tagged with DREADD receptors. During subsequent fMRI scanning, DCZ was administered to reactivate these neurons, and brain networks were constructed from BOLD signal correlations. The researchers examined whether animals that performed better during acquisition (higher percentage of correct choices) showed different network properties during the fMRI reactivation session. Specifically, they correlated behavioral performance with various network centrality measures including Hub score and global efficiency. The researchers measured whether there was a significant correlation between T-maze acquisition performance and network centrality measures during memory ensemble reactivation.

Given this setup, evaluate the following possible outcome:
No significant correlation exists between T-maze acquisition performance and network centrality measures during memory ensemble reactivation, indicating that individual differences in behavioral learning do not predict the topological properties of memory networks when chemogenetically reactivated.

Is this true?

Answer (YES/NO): NO